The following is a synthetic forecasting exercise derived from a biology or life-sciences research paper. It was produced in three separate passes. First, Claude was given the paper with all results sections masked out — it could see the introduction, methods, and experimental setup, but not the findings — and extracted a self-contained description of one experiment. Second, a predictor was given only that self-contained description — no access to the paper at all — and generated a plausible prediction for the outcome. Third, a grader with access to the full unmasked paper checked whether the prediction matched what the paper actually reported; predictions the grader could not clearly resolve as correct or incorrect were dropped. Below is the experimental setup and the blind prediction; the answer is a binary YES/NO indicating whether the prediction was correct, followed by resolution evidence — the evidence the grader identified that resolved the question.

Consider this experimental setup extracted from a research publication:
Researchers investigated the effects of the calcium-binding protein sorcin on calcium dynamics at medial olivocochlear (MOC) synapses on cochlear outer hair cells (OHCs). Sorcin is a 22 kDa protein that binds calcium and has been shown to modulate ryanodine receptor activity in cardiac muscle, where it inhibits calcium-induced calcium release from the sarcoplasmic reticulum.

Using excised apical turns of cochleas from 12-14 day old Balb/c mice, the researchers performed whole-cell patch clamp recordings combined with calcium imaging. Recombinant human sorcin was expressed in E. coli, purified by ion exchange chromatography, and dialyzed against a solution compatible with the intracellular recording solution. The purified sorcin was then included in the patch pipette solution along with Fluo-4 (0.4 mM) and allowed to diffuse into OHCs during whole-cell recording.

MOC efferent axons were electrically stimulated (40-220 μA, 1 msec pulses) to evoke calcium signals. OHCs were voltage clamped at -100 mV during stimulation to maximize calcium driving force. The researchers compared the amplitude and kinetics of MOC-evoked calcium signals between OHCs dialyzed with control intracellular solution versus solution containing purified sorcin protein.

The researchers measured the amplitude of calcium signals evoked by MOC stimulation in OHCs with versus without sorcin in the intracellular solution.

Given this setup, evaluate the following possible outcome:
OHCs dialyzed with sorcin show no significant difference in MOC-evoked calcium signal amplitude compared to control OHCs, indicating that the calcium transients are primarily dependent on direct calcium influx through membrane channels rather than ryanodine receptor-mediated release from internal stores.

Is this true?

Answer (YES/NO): YES